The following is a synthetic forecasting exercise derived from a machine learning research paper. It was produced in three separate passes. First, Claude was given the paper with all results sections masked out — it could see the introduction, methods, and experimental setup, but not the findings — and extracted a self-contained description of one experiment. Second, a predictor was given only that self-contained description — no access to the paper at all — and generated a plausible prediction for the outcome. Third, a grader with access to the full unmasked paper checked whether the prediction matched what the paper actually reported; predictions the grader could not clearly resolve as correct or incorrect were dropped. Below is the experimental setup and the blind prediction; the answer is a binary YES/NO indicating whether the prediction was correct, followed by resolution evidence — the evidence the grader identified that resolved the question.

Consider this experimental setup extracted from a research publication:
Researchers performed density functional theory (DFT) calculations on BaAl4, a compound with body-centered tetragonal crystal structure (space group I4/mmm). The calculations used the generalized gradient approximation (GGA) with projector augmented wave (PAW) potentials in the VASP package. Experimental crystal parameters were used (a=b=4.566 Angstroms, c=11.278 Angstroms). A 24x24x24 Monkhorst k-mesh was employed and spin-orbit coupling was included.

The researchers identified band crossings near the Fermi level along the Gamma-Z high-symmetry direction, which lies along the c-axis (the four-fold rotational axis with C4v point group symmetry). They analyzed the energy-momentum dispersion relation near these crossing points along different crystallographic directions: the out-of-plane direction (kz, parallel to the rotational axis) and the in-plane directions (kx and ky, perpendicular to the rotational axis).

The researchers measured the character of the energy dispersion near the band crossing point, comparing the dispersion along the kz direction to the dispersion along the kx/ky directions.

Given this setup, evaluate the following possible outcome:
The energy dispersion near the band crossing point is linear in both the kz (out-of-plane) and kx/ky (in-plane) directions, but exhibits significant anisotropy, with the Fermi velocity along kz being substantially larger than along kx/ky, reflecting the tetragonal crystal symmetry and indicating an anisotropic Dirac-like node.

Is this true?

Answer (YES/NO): NO